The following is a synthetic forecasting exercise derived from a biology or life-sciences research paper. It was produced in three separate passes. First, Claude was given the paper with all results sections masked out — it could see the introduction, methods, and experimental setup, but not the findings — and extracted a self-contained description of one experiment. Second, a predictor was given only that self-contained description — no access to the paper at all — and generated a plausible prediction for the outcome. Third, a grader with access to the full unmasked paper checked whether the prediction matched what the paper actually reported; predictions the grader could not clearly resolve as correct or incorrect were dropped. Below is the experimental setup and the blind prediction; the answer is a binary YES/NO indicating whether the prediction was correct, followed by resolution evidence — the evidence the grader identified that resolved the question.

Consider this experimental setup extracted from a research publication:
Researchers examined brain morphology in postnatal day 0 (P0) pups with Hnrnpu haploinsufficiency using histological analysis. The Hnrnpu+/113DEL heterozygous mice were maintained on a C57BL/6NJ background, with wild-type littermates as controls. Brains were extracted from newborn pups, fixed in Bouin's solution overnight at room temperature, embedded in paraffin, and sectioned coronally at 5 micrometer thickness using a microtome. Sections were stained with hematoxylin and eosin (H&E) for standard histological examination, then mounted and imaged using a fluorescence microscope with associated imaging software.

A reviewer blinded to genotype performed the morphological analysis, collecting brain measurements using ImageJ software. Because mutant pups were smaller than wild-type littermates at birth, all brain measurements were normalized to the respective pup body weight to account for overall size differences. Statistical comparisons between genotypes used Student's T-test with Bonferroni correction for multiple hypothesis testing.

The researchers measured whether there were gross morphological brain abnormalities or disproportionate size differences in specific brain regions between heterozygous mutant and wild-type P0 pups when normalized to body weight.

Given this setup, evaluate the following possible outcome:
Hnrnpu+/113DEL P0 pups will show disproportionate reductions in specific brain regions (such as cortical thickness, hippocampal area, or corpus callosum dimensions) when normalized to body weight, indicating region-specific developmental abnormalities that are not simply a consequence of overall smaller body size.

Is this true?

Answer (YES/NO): NO